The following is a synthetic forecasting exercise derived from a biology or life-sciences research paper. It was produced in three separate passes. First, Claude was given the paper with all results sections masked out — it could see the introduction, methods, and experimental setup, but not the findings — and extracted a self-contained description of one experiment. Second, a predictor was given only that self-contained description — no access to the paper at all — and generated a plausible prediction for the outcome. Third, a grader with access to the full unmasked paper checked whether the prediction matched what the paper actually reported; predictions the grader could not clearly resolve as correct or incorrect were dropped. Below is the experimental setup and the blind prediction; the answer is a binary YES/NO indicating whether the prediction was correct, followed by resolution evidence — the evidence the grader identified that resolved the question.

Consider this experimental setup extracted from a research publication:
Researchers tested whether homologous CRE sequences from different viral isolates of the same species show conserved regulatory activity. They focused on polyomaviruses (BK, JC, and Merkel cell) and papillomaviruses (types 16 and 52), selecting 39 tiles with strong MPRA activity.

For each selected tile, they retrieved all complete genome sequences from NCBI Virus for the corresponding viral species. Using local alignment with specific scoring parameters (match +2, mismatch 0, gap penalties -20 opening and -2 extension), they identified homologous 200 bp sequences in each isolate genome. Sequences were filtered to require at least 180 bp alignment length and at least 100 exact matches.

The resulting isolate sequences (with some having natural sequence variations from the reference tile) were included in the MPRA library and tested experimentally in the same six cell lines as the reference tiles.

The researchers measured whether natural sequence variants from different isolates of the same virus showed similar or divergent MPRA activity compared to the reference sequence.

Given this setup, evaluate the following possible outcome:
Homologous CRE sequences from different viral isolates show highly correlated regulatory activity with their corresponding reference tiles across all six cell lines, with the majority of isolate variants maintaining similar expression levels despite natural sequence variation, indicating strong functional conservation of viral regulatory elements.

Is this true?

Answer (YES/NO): NO